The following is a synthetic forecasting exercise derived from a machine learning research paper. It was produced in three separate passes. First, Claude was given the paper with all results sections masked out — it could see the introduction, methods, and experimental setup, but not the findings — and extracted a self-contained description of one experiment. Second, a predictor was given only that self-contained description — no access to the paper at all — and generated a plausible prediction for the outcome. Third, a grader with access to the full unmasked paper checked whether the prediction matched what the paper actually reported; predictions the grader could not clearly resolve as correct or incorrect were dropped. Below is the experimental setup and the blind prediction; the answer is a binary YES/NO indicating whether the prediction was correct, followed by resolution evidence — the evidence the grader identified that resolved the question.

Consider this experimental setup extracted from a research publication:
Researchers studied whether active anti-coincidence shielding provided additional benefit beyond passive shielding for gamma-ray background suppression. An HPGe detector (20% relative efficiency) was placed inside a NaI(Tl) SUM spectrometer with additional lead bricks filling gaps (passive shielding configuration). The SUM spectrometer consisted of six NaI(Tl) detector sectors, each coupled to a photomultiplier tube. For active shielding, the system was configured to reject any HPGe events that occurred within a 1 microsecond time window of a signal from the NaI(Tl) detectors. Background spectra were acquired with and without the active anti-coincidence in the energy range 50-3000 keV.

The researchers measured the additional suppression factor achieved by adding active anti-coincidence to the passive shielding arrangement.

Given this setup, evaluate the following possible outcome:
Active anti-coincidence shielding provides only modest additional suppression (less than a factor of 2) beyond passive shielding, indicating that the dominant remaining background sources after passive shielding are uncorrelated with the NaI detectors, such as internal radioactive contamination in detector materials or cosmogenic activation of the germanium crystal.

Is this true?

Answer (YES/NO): YES